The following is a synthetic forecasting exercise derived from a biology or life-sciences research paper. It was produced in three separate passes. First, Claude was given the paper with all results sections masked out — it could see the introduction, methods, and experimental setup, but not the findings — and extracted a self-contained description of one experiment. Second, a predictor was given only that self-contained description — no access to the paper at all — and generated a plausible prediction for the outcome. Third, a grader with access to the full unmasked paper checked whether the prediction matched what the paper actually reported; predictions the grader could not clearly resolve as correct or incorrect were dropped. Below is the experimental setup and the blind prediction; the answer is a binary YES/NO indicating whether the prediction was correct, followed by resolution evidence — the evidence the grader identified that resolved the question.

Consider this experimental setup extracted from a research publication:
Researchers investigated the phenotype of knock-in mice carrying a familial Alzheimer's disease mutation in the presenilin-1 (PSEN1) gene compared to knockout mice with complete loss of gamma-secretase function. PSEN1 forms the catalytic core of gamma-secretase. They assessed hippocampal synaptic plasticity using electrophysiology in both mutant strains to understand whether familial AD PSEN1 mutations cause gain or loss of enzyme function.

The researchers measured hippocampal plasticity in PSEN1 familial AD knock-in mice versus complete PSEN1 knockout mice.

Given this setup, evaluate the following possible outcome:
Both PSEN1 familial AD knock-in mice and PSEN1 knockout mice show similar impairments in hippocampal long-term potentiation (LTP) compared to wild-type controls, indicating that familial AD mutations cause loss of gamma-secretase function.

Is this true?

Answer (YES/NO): YES